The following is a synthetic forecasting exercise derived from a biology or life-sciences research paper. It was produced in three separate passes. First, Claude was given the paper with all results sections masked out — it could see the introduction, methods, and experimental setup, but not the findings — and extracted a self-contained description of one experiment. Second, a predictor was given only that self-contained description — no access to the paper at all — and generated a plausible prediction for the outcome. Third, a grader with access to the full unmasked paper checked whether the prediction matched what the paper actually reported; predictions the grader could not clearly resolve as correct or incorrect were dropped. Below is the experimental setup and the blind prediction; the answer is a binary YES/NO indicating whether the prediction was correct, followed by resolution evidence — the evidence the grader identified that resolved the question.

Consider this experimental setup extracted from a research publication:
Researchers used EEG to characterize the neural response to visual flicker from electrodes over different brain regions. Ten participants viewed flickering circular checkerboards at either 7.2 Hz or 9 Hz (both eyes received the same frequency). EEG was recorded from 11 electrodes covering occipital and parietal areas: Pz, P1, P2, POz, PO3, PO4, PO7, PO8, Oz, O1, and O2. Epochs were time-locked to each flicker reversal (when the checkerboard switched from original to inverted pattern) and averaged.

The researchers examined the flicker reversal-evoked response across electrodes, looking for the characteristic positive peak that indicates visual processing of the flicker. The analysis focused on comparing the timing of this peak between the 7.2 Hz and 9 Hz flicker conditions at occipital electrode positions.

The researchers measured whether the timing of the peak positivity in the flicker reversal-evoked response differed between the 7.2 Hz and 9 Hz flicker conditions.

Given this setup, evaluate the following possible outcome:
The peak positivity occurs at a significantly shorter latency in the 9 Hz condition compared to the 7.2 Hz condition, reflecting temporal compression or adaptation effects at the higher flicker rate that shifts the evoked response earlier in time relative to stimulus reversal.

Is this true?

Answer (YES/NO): NO